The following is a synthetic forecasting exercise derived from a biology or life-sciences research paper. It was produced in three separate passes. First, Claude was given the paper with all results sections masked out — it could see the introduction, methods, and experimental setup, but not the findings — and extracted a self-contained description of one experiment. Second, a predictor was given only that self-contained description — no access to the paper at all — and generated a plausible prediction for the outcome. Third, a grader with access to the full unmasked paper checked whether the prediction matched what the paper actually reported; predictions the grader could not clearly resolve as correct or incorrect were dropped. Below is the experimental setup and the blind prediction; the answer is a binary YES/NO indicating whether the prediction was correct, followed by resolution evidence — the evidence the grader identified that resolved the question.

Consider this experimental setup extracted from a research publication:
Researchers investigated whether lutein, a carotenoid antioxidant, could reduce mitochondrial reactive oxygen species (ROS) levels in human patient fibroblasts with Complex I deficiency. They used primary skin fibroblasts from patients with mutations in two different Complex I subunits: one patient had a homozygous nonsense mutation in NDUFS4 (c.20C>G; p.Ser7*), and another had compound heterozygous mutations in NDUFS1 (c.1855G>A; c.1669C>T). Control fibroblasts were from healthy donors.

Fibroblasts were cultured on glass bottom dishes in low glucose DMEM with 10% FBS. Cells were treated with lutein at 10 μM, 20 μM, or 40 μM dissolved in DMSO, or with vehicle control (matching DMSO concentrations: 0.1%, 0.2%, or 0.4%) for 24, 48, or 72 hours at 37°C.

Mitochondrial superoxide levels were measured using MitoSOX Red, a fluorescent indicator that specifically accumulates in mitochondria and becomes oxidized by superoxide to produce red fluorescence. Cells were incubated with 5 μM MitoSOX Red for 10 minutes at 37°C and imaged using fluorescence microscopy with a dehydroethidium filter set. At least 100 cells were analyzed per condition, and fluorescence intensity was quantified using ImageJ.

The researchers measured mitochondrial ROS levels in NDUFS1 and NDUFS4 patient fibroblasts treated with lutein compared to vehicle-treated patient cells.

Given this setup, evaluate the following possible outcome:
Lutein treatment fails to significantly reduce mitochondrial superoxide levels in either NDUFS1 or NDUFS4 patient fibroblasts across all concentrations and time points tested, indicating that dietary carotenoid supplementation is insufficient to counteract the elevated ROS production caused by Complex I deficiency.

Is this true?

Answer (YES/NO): NO